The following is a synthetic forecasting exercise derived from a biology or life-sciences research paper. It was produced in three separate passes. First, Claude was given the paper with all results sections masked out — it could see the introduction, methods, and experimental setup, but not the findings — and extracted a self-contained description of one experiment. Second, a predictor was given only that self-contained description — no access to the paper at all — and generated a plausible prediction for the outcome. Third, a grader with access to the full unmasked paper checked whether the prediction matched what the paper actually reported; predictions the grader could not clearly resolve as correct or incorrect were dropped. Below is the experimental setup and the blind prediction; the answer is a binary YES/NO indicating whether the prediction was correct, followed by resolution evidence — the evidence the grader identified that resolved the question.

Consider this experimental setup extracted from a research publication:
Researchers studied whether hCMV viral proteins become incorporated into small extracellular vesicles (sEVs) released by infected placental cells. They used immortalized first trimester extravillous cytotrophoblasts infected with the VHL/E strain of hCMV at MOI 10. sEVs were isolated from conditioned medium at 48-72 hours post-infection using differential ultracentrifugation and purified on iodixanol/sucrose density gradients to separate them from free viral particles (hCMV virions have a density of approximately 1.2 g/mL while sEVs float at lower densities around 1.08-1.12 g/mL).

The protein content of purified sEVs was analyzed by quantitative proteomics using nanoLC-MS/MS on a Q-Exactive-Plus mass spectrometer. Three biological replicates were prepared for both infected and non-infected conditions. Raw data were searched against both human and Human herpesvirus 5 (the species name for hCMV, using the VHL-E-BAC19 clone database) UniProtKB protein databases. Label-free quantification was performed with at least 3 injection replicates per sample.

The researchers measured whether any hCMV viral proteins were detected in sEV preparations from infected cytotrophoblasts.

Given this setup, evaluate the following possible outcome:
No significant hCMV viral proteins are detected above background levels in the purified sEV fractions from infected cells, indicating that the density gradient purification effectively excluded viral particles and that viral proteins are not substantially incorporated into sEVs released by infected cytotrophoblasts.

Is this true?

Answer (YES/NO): NO